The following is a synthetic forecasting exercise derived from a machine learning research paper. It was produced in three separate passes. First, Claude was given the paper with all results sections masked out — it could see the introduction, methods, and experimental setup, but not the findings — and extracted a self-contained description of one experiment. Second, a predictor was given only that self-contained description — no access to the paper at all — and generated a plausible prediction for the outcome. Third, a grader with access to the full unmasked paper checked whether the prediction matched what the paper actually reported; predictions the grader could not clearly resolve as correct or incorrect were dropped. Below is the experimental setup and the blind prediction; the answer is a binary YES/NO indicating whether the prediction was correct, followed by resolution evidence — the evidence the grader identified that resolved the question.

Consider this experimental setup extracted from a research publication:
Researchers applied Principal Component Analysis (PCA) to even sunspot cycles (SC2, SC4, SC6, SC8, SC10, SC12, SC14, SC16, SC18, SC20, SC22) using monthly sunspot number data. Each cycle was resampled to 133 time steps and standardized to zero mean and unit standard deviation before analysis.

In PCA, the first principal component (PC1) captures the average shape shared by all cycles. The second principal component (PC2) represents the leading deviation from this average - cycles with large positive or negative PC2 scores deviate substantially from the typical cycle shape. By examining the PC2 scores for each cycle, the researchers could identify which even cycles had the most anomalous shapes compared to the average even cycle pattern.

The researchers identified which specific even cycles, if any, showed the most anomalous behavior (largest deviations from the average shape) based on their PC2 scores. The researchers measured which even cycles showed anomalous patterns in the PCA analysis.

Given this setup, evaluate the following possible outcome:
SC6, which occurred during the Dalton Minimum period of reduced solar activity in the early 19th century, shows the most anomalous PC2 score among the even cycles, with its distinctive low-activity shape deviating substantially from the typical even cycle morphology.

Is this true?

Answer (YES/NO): NO